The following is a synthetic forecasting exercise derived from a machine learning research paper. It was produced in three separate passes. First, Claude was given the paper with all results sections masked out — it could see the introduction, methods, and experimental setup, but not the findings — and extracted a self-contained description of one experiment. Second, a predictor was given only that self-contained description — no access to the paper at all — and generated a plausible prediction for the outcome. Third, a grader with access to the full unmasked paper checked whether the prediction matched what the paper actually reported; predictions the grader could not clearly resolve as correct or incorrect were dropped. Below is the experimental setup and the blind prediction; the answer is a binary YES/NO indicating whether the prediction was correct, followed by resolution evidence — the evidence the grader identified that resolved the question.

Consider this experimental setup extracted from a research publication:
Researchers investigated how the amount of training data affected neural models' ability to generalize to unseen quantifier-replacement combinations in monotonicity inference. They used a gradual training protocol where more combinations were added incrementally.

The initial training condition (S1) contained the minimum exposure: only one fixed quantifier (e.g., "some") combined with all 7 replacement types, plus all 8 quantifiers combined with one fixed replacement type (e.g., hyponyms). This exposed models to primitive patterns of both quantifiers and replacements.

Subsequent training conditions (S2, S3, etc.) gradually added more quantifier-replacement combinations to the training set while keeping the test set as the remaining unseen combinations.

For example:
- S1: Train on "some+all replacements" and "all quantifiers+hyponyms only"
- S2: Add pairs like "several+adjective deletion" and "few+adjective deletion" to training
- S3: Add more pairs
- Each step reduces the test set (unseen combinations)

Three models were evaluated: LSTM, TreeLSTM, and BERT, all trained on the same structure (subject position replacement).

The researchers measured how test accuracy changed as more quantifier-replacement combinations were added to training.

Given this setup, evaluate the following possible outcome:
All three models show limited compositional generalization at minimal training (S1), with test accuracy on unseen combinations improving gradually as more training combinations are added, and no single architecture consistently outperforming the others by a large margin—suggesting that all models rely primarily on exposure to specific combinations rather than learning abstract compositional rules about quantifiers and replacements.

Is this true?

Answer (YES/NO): NO